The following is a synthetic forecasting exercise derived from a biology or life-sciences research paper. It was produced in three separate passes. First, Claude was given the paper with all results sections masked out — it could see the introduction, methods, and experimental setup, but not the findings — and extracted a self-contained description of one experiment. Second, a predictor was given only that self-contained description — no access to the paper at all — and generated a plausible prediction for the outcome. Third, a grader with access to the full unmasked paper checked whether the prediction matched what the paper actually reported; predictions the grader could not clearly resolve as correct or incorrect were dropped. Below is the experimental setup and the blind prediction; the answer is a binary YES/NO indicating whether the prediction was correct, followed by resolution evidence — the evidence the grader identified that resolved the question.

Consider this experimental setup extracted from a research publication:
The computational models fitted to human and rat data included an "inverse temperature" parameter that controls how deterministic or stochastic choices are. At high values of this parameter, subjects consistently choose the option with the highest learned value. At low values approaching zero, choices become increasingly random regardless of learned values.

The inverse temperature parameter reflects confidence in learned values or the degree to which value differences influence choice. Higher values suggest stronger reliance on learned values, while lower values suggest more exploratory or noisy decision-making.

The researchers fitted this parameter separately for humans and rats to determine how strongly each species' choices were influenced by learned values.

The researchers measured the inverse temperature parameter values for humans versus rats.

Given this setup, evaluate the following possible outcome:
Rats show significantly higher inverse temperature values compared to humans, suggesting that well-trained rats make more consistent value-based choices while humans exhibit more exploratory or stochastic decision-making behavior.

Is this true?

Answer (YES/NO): NO